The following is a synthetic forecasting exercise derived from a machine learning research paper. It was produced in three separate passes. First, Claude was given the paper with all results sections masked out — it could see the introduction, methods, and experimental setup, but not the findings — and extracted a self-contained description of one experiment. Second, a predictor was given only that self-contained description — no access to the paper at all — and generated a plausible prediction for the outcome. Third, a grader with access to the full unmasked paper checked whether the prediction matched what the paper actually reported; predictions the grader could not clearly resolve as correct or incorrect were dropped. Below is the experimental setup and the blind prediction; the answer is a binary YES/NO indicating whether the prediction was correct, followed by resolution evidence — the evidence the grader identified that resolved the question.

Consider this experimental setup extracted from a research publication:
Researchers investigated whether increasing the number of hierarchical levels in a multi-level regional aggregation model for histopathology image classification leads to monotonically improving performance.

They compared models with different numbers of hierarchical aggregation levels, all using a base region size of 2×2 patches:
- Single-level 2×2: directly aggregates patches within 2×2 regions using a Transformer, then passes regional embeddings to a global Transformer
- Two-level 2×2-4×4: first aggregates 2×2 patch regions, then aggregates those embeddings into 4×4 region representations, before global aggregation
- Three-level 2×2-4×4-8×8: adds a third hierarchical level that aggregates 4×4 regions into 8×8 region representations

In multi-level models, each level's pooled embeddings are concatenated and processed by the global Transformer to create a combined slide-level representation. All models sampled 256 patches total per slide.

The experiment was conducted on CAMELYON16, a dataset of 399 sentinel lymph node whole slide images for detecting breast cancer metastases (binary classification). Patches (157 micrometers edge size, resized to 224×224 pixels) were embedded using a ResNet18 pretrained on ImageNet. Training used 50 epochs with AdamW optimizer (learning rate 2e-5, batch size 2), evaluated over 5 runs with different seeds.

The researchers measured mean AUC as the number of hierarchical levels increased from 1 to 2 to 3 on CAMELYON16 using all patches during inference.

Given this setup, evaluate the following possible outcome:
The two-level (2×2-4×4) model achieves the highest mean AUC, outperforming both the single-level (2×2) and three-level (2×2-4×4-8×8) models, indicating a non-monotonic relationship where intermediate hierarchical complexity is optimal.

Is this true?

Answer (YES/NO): YES